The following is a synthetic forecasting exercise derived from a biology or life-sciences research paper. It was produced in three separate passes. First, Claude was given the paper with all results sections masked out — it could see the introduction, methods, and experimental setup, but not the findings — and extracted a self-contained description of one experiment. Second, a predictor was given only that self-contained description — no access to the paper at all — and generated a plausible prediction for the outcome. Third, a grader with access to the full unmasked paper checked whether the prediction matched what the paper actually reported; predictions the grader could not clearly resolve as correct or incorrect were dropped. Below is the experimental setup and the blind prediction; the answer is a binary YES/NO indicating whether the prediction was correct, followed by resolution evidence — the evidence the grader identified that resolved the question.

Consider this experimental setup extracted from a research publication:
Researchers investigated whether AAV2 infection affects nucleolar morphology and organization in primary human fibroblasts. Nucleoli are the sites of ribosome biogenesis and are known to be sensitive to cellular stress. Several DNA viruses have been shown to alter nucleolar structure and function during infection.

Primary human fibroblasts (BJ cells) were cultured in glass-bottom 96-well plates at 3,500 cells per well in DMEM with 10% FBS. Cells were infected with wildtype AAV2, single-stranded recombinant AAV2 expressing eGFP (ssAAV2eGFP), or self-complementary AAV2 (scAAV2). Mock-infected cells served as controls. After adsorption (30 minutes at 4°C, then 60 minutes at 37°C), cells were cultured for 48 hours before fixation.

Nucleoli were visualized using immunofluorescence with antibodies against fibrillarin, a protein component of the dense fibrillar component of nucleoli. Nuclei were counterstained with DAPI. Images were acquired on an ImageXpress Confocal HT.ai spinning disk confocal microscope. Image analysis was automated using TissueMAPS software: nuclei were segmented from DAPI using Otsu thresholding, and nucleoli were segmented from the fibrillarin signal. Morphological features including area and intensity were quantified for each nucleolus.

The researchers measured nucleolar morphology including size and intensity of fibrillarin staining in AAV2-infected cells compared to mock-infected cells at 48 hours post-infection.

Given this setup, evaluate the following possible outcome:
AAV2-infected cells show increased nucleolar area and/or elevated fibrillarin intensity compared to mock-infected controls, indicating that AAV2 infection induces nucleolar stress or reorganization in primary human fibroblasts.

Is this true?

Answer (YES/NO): NO